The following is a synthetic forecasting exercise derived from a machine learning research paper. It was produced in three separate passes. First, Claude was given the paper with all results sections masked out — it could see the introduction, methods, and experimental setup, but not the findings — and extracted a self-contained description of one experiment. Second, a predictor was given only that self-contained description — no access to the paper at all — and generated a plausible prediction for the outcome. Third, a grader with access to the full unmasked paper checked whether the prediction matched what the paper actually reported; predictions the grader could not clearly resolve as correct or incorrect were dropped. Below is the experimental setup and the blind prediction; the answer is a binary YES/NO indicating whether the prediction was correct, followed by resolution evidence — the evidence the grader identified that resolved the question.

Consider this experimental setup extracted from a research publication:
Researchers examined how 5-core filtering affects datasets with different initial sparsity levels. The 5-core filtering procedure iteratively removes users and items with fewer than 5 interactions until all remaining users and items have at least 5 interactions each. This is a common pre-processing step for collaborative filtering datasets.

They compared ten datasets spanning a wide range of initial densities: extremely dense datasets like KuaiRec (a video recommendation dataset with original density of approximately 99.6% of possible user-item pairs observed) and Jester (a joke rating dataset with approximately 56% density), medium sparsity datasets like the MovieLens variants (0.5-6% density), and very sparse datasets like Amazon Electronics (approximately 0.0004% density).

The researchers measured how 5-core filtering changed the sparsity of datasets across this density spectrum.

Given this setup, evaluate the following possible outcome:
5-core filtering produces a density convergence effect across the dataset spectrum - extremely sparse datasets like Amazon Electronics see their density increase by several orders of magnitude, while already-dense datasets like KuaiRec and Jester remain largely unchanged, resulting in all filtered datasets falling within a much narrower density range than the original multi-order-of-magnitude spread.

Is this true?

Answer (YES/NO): NO